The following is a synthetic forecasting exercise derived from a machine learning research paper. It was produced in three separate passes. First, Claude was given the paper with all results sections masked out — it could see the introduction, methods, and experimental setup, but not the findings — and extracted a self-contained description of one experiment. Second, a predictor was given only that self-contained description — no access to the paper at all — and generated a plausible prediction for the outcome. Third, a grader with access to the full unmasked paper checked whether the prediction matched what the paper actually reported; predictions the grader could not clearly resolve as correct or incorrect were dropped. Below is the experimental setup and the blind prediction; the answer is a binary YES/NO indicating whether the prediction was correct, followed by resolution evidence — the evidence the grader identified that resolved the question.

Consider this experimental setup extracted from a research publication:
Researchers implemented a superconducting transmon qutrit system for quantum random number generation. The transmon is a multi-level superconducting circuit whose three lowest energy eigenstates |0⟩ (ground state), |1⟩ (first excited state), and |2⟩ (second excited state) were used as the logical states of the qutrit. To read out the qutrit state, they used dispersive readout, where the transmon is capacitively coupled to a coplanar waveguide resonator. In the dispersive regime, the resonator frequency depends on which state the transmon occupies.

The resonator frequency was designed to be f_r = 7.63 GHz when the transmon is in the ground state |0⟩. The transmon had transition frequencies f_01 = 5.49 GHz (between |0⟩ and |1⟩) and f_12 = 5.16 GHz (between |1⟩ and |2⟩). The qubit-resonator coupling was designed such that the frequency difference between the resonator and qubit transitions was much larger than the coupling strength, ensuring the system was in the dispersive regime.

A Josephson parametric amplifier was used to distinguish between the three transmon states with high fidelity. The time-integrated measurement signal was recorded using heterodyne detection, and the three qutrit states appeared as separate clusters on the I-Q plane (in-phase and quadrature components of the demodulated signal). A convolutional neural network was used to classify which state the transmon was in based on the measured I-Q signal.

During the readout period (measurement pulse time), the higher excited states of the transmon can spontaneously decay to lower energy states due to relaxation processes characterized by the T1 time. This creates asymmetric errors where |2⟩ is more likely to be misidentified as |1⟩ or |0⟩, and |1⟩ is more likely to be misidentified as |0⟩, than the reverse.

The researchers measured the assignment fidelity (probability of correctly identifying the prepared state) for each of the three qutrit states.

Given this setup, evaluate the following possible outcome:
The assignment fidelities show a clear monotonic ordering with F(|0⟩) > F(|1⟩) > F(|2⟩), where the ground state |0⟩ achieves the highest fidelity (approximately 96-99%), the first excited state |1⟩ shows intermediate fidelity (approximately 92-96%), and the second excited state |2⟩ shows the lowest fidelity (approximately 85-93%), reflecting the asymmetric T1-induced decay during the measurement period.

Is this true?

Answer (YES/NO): NO